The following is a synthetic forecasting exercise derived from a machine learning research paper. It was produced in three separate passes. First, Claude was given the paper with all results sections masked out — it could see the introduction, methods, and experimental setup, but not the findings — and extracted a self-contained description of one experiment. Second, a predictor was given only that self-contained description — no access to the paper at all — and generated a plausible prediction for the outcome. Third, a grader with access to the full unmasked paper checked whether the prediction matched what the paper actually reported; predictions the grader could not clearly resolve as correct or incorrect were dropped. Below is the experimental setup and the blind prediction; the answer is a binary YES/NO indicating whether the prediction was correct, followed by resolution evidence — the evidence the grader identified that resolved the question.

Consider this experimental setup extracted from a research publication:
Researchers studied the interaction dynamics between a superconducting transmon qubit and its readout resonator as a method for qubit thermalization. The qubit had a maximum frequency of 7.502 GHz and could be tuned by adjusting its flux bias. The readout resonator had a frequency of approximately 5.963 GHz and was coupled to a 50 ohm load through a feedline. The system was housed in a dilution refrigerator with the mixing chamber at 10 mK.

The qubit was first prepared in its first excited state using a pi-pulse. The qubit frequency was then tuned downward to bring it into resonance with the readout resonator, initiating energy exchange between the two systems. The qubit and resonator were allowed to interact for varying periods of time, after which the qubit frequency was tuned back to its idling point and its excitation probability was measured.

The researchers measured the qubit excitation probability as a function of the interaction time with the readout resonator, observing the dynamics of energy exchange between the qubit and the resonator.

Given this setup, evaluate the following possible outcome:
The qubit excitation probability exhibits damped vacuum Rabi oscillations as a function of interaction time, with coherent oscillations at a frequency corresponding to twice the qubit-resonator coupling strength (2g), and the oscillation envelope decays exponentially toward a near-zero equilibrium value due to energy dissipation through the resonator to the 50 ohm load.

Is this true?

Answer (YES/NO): YES